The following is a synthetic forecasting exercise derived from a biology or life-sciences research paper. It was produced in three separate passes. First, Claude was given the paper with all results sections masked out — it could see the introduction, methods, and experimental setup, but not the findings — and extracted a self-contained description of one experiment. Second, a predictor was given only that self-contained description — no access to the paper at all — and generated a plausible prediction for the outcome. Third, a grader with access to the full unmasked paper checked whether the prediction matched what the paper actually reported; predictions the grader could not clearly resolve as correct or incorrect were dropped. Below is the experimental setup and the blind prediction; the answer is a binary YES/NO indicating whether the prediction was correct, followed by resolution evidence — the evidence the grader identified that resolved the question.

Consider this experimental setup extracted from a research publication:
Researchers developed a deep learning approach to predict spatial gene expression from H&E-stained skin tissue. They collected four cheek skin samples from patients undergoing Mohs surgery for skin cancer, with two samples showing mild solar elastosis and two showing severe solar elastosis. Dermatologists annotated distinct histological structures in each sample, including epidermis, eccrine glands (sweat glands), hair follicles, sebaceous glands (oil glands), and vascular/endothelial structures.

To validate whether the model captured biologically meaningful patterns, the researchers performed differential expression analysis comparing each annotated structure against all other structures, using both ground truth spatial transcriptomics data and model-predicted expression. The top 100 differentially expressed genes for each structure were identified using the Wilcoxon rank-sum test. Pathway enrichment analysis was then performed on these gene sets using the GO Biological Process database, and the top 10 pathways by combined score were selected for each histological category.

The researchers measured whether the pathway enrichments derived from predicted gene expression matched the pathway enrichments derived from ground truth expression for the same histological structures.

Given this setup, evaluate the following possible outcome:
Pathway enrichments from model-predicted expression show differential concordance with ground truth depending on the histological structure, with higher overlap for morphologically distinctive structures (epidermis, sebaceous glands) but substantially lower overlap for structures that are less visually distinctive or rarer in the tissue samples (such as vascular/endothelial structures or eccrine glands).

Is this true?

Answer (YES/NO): YES